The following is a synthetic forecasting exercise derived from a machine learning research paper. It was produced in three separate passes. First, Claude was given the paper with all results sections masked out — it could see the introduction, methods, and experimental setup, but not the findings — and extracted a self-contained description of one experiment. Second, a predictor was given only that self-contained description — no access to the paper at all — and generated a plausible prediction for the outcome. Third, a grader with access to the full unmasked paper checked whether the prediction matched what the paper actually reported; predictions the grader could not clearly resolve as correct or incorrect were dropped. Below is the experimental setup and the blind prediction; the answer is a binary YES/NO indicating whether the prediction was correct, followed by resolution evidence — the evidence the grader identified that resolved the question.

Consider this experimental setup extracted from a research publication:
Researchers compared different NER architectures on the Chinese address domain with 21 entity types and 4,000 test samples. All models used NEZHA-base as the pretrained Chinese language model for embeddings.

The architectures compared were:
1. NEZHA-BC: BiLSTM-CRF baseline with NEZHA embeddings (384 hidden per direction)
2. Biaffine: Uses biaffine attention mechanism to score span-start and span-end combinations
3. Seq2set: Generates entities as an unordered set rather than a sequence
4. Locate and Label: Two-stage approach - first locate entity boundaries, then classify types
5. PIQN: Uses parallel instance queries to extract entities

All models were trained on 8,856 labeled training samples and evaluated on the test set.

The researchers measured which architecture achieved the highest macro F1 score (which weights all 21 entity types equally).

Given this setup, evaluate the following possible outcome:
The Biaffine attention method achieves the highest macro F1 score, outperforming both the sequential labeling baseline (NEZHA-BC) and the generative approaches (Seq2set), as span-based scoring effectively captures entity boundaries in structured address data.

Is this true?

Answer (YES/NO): NO